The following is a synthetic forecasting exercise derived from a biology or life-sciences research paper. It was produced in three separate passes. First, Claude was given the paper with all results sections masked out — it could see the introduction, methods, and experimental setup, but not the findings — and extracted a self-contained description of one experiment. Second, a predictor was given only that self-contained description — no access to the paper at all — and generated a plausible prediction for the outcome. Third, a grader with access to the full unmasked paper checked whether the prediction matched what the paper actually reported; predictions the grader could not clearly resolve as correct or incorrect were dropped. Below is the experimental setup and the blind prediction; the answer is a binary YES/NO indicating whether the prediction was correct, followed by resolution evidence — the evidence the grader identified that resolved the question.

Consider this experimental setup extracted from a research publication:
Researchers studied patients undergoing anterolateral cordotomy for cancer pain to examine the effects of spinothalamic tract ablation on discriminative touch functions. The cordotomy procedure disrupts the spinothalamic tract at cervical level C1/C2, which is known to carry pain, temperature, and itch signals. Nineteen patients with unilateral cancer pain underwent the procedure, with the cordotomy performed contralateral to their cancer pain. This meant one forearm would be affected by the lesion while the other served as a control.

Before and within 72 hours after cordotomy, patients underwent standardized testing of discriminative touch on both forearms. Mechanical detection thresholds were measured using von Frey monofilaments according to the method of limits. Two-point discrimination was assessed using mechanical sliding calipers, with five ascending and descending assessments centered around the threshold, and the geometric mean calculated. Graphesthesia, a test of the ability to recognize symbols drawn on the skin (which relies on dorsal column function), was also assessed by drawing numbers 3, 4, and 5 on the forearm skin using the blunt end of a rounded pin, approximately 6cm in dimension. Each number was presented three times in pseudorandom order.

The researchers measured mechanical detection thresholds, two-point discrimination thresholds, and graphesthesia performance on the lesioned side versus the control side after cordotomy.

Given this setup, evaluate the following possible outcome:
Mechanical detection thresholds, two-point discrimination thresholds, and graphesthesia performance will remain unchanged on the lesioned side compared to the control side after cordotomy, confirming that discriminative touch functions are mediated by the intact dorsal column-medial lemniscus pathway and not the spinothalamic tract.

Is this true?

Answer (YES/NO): NO